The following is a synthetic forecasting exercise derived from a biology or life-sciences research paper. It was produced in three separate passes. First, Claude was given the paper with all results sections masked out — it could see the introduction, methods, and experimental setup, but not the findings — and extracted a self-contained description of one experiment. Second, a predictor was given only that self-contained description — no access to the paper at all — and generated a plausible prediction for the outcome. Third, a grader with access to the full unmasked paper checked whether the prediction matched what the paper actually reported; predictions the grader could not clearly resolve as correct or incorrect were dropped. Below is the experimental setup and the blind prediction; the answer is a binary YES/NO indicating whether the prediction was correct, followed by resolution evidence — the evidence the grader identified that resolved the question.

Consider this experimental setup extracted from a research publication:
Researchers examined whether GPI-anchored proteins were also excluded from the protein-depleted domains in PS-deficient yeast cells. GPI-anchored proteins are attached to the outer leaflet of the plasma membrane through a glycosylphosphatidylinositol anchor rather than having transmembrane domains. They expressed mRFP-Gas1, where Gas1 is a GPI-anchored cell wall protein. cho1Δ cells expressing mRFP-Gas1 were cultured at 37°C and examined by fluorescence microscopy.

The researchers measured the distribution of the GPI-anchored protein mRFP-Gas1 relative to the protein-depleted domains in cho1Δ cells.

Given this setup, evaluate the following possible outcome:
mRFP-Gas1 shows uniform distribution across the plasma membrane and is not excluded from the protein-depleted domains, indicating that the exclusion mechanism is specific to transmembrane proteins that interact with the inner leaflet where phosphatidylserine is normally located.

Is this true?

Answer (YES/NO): YES